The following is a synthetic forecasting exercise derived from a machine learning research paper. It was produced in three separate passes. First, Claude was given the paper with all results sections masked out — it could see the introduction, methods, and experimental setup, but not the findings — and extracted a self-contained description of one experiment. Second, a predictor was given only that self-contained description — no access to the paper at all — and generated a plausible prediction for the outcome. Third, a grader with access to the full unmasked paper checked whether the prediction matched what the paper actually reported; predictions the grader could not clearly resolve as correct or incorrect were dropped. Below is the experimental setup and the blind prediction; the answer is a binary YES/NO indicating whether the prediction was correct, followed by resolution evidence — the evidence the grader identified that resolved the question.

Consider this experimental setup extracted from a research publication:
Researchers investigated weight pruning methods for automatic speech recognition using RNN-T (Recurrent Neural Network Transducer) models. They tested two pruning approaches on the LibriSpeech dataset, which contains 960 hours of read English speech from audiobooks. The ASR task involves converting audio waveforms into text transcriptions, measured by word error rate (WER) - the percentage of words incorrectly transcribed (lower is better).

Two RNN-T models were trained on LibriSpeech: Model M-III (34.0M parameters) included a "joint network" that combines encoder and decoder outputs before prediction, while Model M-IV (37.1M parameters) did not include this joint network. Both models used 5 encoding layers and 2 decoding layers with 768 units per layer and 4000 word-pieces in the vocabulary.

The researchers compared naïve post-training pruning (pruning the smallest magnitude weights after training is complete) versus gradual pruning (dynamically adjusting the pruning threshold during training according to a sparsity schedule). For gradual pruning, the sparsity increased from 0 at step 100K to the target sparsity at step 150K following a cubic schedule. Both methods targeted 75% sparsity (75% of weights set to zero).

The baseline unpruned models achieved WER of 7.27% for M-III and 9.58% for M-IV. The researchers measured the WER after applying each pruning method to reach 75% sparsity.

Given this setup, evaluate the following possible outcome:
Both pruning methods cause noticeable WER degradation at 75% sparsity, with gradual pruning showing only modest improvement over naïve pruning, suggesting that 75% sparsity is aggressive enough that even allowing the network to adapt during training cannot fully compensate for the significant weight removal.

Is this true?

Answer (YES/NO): NO